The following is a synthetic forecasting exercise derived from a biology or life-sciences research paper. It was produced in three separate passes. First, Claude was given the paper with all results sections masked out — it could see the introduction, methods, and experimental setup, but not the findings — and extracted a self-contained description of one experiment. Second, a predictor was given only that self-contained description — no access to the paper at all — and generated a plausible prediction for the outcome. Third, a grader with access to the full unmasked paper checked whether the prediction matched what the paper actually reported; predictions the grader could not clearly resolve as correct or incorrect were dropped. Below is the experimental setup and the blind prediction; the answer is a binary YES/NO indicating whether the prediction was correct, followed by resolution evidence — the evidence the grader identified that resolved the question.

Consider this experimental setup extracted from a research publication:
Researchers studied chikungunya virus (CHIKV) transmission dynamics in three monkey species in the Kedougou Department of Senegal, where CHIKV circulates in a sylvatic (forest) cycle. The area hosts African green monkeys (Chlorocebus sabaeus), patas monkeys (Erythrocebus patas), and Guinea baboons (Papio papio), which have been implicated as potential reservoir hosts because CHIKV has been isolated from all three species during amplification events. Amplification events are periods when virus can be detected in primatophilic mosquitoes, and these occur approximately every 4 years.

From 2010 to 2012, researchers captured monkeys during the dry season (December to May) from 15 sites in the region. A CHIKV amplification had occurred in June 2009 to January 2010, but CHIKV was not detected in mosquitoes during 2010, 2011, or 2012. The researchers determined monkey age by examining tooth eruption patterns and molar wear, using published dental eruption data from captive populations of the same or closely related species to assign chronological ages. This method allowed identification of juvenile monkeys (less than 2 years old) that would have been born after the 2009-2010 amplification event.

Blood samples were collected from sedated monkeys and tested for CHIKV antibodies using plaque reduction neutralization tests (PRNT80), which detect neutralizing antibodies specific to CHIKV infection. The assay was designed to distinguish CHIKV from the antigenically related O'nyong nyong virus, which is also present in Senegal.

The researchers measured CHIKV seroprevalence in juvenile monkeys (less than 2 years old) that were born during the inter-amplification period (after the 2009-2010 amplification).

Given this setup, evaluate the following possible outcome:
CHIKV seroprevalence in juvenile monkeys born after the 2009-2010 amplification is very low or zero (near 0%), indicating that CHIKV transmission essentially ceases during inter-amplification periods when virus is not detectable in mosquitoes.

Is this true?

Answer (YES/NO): NO